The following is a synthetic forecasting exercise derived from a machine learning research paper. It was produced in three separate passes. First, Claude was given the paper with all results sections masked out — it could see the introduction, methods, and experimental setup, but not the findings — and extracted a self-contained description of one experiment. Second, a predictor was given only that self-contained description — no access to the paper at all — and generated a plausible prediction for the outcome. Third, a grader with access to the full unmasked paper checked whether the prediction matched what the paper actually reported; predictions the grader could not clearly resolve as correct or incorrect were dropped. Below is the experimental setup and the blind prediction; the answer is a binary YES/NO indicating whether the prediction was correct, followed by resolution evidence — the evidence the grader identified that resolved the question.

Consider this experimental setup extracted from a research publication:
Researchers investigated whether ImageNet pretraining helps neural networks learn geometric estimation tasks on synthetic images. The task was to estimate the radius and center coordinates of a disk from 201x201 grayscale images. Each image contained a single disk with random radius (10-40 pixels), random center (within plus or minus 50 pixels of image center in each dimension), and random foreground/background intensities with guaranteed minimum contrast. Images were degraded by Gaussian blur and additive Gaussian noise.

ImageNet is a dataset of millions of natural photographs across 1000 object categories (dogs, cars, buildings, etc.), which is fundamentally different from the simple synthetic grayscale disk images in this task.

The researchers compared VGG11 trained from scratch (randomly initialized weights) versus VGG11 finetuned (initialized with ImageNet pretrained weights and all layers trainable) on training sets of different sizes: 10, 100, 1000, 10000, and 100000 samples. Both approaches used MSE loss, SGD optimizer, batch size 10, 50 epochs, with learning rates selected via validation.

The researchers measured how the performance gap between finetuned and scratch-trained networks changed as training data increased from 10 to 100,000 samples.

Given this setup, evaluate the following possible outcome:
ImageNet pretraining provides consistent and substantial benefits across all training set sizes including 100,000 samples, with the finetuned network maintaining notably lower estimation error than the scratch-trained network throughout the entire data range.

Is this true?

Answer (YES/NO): NO